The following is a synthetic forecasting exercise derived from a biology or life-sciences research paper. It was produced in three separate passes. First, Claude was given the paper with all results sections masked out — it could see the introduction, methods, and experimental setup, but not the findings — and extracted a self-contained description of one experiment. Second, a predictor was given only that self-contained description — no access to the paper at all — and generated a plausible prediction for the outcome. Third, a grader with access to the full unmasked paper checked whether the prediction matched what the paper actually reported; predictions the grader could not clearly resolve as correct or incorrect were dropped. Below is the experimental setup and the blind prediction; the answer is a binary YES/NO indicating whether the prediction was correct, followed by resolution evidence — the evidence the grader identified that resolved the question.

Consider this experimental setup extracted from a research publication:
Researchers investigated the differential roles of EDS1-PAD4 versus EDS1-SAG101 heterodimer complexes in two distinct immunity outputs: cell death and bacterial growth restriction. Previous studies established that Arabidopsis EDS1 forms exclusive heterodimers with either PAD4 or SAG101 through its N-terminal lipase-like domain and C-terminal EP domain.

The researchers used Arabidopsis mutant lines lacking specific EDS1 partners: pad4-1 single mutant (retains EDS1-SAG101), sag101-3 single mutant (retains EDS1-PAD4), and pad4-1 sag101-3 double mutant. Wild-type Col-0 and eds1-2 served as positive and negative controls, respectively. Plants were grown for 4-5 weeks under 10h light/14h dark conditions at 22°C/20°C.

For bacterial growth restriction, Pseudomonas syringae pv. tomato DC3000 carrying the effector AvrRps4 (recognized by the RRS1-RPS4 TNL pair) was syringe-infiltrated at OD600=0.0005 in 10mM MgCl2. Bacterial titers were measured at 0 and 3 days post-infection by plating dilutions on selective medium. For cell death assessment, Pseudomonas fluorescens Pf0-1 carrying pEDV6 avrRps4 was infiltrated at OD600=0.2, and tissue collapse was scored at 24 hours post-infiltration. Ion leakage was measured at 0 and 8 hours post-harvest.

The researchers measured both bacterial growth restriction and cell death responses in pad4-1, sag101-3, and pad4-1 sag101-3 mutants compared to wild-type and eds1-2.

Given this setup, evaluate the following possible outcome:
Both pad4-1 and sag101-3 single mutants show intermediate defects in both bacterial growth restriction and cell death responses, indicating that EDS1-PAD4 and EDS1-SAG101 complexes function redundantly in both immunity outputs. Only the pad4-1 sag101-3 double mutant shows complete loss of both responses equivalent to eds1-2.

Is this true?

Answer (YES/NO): NO